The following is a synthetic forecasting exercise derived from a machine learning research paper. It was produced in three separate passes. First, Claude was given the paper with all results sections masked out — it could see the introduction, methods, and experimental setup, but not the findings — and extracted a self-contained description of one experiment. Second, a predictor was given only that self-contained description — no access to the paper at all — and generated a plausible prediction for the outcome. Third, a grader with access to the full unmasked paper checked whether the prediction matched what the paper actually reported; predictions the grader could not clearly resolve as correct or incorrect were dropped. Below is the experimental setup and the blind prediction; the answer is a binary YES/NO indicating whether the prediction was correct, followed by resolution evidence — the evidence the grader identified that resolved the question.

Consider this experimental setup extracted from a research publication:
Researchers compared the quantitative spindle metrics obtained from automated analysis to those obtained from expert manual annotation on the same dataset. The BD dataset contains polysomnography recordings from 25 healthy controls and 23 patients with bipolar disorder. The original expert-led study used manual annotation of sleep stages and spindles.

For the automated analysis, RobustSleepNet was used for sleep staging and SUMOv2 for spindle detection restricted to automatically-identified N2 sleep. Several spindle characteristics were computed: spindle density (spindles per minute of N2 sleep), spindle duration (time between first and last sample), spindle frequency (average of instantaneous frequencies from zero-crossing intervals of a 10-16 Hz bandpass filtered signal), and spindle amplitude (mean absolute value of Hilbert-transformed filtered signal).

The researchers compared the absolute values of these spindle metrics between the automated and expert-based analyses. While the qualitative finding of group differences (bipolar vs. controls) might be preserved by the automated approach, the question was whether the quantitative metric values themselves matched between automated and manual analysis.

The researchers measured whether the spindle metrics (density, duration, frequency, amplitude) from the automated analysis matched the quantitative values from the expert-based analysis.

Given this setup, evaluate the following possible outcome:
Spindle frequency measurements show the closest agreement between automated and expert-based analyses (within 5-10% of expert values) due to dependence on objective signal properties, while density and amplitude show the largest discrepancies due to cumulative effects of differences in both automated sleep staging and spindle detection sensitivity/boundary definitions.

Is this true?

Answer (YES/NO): NO